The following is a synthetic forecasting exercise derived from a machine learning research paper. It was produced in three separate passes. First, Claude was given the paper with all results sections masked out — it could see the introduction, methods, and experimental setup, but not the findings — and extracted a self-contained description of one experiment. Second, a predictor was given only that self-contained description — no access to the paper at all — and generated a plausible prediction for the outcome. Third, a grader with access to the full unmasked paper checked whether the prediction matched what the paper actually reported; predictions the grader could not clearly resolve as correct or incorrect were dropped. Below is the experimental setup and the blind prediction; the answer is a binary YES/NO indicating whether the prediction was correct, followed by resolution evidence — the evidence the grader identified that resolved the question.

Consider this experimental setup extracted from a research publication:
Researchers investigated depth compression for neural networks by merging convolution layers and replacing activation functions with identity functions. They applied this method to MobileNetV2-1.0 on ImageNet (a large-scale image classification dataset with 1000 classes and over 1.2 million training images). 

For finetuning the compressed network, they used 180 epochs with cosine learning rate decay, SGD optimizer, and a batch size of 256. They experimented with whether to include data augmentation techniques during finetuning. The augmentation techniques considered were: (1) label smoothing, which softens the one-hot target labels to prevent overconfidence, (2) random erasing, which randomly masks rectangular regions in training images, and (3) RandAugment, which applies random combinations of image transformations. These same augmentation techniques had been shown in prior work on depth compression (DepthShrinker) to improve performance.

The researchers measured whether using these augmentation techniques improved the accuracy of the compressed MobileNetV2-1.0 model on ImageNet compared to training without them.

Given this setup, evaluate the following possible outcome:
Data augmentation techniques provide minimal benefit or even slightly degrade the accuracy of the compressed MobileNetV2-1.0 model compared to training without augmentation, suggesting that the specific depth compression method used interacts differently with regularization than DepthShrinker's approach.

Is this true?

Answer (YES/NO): YES